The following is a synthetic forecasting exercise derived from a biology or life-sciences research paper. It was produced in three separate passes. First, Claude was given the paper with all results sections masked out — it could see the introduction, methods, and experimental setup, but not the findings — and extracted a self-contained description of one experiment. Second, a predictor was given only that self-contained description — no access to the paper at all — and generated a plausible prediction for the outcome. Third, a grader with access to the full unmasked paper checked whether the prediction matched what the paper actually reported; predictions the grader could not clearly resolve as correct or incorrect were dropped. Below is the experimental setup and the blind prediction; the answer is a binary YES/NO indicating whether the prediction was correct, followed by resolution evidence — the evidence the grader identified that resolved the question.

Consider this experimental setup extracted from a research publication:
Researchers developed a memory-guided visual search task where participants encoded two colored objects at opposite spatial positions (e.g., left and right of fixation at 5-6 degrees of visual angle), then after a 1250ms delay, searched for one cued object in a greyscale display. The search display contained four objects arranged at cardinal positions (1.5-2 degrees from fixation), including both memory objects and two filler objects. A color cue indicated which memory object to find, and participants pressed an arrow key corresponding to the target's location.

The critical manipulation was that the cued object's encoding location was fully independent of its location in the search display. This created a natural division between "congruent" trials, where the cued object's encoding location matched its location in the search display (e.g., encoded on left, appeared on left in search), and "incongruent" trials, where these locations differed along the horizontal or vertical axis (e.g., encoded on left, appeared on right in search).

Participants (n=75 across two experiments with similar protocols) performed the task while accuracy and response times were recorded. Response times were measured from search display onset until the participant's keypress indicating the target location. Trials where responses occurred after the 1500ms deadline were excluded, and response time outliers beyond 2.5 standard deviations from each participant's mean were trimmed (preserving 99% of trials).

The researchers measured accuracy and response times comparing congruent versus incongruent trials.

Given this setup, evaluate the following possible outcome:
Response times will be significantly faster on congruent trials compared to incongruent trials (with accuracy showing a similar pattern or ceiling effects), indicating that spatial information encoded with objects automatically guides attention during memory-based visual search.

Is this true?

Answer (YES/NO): YES